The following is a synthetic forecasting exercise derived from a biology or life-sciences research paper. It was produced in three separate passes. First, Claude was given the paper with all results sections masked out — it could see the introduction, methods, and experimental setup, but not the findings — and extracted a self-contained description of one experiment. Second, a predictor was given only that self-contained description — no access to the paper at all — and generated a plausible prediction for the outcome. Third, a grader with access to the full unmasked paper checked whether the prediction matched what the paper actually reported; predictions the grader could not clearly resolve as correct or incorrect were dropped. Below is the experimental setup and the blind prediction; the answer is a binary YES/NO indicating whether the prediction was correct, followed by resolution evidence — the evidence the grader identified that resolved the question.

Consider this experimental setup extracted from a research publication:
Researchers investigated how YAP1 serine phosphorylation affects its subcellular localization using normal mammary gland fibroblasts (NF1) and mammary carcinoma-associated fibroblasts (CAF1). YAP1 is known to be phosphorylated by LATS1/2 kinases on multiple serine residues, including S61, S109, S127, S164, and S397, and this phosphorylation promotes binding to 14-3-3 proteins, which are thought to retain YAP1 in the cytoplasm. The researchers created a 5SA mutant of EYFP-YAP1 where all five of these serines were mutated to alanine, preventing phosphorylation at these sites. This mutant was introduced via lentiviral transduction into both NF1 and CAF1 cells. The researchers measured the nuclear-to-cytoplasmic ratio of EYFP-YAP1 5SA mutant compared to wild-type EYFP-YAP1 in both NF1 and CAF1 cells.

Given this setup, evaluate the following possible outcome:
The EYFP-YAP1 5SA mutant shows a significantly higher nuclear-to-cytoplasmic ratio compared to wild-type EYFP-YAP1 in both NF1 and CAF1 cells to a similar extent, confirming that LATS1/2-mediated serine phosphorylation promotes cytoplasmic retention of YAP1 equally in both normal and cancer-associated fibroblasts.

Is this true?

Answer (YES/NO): NO